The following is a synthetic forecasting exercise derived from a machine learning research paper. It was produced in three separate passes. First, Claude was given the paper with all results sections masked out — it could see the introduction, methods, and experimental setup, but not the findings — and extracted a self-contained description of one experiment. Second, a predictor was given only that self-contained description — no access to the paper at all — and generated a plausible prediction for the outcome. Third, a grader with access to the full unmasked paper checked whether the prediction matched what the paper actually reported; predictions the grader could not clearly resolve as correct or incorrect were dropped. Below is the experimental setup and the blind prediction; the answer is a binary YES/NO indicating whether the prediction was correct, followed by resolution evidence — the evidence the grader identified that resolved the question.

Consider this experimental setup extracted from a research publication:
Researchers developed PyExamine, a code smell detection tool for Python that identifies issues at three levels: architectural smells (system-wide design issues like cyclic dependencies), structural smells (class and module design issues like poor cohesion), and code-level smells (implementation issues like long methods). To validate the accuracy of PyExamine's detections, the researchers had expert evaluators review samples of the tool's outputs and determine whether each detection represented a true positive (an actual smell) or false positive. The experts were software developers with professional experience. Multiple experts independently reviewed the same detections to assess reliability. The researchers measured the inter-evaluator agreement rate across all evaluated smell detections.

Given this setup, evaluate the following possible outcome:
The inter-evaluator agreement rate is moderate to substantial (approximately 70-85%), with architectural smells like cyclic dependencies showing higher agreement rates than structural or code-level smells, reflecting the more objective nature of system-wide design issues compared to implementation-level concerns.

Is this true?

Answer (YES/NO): NO